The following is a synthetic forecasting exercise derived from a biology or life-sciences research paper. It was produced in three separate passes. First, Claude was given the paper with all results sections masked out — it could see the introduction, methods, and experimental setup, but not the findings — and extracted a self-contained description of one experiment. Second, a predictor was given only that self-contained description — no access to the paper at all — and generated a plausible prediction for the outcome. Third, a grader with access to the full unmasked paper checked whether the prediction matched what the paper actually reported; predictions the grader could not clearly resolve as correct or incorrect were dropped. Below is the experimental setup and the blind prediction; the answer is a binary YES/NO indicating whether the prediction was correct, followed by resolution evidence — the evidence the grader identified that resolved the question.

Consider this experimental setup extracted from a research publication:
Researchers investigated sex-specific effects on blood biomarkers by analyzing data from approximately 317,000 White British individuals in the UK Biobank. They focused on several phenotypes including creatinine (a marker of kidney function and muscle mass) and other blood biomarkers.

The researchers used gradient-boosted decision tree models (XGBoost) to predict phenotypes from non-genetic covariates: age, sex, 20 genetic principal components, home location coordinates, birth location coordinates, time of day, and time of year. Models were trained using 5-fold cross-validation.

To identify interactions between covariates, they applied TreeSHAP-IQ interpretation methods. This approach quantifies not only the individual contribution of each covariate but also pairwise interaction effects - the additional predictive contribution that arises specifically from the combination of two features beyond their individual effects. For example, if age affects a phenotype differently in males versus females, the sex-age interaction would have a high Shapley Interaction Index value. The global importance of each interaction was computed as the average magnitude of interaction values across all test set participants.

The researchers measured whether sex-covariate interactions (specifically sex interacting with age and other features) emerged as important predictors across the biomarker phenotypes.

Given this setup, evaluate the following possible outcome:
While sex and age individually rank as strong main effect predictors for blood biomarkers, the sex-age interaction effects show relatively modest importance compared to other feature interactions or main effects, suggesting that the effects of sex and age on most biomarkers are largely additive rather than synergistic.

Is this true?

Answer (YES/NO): NO